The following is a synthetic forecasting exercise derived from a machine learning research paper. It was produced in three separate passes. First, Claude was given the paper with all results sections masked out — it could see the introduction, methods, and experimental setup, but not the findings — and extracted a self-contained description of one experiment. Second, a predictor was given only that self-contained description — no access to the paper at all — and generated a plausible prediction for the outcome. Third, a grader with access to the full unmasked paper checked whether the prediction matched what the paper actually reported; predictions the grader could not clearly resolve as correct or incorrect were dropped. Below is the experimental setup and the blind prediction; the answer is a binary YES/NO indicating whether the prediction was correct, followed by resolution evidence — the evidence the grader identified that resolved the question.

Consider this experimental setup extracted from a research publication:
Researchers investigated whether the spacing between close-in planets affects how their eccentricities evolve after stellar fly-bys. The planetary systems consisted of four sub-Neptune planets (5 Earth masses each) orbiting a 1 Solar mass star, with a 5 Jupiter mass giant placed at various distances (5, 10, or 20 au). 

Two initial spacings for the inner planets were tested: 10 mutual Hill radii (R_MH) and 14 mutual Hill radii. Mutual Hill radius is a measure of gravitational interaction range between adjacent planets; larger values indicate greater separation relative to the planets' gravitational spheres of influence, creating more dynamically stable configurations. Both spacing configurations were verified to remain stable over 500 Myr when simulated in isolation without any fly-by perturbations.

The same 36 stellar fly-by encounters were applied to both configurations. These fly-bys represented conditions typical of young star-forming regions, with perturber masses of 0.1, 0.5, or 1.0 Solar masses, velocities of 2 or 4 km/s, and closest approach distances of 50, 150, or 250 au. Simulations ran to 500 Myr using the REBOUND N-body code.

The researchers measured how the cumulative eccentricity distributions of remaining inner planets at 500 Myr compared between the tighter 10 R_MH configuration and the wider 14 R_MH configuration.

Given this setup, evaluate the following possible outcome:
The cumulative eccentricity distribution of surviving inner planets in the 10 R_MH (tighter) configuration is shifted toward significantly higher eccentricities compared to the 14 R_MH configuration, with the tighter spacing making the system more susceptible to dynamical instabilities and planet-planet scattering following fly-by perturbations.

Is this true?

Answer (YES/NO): NO